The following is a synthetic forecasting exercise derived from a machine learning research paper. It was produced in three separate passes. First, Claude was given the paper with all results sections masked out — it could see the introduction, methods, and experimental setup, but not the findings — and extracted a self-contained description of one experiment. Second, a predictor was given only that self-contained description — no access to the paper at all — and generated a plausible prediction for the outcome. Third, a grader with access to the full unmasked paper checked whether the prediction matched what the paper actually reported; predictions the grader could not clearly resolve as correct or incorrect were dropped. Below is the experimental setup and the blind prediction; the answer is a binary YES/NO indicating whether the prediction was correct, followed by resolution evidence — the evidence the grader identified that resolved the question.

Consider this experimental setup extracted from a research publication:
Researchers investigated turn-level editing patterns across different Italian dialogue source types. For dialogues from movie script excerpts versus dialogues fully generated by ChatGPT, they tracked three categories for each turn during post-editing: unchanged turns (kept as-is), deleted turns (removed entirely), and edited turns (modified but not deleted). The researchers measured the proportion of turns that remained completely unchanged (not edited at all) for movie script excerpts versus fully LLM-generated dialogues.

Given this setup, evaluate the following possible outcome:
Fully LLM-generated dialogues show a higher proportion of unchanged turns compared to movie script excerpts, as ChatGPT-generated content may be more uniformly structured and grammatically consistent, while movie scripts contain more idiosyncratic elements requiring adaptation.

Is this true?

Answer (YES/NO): YES